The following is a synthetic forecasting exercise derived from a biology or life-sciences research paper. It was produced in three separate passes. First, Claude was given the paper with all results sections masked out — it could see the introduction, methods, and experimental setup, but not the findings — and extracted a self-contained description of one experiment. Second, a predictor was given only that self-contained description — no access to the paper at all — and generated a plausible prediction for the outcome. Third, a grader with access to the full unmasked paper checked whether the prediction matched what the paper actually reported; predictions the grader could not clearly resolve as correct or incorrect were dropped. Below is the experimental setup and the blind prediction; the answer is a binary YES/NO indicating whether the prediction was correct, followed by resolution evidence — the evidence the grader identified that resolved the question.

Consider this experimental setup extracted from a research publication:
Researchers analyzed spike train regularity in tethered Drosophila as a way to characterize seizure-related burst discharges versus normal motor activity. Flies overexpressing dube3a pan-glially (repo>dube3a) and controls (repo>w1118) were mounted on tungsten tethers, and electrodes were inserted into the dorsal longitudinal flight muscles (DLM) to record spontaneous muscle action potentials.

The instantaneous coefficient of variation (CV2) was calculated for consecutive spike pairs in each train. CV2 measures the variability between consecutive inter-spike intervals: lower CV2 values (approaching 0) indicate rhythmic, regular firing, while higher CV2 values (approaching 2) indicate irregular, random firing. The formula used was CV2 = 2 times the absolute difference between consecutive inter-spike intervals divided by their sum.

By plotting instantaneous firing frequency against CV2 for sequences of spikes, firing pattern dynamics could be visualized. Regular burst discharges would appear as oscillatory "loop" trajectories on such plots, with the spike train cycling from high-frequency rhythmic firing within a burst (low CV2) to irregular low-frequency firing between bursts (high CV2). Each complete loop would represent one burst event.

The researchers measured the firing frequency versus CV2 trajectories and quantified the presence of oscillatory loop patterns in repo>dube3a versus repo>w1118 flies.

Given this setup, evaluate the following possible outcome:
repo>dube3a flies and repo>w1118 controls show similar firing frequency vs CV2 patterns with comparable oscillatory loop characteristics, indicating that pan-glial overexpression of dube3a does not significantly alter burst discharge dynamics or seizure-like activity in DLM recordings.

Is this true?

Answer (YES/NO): NO